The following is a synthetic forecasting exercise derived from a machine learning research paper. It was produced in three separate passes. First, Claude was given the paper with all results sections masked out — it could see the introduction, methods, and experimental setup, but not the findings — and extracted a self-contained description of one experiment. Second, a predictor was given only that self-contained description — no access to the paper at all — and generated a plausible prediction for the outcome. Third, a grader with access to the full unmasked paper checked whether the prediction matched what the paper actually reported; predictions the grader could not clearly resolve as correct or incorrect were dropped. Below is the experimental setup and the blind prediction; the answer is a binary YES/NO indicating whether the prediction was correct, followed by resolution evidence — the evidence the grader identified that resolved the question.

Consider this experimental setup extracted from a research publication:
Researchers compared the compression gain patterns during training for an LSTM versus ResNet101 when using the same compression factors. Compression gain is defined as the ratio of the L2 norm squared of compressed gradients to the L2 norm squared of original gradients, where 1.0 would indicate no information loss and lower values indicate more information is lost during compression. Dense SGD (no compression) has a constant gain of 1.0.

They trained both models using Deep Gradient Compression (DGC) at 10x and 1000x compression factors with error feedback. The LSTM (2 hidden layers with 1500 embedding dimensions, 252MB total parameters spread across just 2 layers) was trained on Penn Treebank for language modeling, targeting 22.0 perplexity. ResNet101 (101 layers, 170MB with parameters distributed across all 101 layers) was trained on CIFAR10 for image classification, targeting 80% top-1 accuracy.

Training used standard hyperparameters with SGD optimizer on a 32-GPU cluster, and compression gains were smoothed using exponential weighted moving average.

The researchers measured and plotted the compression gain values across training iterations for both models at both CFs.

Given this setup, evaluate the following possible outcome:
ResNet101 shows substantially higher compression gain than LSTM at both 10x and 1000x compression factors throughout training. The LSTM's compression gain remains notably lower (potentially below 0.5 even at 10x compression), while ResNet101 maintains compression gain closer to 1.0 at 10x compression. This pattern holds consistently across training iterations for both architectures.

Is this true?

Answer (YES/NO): NO